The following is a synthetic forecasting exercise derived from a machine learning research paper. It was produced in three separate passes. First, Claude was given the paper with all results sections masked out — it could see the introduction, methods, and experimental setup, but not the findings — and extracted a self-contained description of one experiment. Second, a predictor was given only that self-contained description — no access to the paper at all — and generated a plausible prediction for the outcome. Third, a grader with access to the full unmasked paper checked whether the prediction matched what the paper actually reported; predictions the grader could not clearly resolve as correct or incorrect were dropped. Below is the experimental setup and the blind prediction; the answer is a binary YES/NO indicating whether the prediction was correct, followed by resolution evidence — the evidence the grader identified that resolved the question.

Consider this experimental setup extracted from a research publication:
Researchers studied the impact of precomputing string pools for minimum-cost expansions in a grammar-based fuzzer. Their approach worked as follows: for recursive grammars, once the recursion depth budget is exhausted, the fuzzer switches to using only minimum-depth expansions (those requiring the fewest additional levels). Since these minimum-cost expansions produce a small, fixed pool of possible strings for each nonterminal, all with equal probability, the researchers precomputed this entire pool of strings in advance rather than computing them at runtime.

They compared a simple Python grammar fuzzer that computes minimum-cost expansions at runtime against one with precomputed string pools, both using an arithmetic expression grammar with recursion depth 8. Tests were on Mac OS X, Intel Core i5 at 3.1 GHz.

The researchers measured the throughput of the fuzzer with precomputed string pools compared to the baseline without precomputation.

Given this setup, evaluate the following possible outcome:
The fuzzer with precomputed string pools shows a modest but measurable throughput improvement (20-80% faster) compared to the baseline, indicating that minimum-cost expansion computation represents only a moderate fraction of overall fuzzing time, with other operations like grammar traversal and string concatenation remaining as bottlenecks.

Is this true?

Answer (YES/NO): NO